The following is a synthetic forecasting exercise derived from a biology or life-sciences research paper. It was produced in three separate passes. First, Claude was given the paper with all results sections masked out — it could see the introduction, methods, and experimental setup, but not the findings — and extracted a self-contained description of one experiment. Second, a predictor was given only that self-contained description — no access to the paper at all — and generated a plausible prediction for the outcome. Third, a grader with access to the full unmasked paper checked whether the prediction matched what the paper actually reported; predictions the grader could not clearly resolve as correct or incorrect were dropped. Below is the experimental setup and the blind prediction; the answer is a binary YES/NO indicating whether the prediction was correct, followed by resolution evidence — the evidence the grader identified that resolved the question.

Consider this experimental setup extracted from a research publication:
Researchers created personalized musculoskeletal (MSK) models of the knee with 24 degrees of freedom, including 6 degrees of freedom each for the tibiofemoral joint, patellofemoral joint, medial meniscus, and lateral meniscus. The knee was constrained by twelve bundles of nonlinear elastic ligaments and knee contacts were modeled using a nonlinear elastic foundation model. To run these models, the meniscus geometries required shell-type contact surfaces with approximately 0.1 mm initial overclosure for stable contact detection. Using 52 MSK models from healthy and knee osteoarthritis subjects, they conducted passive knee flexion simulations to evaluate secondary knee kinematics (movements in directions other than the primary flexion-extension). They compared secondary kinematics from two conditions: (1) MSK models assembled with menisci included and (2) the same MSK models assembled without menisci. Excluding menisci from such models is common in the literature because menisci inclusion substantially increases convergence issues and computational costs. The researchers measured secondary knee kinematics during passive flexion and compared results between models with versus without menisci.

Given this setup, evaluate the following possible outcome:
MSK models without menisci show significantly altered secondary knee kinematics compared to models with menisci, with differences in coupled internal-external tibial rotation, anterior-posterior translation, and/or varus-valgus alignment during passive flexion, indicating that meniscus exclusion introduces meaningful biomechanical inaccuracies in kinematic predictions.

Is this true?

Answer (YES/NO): NO